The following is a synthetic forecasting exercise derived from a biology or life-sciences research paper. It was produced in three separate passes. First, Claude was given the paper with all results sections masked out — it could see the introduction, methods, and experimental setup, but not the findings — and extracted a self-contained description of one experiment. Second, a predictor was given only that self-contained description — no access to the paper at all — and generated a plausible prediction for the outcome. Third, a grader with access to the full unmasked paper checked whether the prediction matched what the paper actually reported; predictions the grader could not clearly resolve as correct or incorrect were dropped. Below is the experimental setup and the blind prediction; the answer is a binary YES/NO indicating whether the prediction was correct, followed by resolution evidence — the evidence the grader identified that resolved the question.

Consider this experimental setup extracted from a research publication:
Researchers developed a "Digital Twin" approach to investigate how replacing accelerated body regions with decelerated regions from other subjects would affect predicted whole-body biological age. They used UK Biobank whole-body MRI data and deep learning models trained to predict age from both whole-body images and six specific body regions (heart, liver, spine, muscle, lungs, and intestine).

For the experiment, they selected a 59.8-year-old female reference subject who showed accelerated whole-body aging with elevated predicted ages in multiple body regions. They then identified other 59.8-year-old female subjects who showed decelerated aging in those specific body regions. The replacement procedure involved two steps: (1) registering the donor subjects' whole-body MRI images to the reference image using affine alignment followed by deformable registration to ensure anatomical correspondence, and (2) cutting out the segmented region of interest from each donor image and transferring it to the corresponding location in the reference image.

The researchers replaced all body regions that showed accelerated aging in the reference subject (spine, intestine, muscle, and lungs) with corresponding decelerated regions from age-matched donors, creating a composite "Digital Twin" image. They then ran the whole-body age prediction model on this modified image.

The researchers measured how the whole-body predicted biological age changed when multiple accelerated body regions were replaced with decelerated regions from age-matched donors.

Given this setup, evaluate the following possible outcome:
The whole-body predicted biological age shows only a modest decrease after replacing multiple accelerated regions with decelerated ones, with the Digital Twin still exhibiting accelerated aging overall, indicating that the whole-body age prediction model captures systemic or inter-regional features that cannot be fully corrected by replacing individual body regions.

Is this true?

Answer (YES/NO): YES